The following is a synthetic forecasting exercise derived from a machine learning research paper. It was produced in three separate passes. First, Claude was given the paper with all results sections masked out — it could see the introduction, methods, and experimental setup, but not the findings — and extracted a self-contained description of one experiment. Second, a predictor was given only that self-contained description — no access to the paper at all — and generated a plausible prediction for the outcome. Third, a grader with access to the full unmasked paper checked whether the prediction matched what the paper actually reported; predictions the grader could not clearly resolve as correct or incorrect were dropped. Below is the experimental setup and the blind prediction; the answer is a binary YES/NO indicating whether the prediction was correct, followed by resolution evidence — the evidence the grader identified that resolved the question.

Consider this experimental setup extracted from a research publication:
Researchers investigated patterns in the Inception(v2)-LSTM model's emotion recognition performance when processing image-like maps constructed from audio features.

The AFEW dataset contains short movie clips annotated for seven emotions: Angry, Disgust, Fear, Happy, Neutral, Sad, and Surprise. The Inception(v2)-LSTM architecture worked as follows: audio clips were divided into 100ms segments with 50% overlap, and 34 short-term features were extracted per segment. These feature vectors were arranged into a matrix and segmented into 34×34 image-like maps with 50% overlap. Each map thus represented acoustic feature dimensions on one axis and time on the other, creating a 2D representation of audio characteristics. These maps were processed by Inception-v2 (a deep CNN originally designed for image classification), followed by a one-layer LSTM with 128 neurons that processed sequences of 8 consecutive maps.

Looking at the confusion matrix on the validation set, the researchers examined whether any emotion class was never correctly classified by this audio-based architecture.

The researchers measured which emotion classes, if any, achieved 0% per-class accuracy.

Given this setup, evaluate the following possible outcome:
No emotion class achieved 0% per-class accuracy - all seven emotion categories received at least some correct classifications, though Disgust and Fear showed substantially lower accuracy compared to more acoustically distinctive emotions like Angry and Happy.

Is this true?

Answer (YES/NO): NO